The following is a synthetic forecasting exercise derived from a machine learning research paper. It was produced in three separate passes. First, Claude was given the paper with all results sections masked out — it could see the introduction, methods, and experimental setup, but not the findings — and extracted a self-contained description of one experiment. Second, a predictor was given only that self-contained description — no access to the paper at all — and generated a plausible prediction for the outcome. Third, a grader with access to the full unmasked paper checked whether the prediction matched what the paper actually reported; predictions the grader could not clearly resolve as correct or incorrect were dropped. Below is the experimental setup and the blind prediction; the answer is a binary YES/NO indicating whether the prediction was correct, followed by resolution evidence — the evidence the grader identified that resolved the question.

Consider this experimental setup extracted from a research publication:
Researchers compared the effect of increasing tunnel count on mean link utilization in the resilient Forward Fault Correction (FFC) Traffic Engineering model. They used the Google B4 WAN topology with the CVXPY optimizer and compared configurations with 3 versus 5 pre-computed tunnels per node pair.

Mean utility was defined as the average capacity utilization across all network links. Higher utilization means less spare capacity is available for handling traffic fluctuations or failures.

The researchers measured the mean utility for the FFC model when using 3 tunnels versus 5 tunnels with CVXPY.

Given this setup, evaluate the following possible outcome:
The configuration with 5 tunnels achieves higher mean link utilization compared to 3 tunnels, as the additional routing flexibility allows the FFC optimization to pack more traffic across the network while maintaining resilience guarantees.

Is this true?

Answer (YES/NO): YES